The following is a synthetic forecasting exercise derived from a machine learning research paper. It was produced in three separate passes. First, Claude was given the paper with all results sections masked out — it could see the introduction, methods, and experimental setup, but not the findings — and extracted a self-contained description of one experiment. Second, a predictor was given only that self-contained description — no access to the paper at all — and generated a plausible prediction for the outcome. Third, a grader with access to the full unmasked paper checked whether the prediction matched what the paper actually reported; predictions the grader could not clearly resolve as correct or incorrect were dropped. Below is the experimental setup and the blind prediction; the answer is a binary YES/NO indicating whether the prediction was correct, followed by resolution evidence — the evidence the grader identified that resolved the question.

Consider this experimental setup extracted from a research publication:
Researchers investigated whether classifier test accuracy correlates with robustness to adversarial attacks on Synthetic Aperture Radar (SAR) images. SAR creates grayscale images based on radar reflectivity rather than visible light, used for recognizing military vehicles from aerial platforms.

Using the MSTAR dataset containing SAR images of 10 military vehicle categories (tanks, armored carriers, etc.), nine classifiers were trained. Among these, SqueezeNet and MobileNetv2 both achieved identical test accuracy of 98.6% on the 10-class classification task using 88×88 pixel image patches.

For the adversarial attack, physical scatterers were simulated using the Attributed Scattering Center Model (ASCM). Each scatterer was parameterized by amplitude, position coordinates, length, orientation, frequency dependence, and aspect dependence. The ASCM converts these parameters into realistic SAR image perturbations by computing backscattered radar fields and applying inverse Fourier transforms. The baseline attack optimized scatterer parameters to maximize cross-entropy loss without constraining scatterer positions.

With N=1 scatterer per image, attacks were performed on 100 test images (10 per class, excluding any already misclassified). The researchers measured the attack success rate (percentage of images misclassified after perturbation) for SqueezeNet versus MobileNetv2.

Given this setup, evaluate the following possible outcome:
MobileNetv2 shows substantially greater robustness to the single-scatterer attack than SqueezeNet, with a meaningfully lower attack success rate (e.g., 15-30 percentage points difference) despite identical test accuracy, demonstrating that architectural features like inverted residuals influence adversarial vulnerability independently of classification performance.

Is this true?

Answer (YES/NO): NO